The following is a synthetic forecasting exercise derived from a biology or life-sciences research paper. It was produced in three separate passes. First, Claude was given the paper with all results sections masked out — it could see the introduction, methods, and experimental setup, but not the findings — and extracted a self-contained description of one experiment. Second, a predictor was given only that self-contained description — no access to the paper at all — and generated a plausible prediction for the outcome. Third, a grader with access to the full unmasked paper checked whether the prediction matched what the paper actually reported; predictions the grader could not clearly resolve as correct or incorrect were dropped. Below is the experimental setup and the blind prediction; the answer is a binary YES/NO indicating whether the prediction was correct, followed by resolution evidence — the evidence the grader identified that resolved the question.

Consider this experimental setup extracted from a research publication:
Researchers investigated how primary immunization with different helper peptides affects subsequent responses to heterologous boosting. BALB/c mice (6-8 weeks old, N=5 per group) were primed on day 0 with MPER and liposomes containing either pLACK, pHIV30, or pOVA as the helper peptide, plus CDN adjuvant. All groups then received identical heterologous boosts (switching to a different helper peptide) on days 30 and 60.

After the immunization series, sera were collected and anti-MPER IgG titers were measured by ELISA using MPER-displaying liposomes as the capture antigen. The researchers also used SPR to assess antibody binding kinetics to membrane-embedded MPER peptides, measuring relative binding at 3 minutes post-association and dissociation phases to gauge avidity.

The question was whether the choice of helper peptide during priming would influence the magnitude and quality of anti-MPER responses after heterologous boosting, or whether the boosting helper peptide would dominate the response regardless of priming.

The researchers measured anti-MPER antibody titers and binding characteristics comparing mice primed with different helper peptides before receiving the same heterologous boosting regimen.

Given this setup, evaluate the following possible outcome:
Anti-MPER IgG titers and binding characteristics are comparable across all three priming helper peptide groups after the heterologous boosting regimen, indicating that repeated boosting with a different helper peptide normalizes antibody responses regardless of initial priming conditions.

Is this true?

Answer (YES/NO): NO